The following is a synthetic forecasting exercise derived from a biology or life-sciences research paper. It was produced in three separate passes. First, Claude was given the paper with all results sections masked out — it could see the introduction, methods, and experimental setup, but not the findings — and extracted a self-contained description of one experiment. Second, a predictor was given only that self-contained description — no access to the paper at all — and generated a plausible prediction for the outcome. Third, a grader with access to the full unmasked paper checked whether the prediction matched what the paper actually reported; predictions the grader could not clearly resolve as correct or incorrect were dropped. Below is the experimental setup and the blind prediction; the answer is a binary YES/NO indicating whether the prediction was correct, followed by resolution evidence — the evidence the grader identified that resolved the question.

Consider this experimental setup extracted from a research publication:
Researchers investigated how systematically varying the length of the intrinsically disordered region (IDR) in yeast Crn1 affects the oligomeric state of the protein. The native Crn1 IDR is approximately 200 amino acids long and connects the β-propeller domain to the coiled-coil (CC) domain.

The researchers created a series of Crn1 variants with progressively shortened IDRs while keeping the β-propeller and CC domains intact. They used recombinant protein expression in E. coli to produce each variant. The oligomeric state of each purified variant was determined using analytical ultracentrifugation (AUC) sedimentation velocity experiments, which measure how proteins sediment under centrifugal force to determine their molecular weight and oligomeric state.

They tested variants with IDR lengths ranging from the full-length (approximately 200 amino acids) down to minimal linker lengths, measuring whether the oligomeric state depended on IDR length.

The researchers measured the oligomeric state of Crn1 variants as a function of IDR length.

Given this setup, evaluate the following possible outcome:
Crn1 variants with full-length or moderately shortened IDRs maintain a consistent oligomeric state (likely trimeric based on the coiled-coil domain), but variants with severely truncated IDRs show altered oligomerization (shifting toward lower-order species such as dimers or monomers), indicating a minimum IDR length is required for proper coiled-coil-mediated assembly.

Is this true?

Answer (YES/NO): NO